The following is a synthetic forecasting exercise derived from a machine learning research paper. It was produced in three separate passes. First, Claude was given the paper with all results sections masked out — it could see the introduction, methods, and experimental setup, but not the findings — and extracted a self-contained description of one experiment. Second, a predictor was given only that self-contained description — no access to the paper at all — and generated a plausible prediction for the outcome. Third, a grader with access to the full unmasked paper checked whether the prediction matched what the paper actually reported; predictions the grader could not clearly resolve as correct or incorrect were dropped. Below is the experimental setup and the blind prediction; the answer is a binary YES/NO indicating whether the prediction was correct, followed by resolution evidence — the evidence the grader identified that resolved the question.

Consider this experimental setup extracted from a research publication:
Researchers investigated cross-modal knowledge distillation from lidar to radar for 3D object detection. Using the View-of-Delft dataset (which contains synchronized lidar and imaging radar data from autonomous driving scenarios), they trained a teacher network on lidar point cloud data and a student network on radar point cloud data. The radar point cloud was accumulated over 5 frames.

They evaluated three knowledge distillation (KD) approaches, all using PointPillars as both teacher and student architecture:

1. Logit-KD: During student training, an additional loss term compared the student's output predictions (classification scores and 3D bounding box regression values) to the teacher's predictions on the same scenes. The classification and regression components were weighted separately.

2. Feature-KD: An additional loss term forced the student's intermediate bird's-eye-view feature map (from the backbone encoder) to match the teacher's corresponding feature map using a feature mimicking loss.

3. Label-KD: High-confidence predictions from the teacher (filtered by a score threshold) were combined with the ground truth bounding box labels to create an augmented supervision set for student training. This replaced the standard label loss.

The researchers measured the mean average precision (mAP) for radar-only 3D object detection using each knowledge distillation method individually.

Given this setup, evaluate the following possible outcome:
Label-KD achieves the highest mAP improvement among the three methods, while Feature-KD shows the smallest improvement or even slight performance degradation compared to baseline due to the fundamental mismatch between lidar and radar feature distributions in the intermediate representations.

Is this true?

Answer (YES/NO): NO